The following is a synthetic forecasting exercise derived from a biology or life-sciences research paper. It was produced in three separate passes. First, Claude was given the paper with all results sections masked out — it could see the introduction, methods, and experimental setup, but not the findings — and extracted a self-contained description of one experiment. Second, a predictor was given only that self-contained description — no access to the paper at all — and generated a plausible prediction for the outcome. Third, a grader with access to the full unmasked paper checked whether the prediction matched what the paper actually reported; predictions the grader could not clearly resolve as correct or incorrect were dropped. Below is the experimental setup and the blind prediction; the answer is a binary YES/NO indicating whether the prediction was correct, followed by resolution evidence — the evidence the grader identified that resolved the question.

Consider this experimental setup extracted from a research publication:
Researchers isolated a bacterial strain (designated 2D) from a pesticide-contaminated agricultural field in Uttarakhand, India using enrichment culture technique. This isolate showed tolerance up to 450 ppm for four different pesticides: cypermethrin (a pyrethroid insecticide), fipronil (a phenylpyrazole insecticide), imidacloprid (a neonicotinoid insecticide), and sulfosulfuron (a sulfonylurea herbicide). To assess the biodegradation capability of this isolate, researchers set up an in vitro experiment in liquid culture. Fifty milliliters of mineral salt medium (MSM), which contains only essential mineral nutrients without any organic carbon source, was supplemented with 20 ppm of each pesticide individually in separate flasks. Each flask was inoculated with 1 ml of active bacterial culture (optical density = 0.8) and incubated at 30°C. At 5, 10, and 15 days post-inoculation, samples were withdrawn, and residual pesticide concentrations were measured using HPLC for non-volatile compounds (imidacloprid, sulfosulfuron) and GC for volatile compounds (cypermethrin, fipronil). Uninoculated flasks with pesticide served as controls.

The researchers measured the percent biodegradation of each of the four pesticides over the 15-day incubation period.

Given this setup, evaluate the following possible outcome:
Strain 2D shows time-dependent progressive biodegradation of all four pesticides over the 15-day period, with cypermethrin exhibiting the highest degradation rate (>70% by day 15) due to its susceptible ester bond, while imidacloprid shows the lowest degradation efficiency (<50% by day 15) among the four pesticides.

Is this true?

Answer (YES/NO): NO